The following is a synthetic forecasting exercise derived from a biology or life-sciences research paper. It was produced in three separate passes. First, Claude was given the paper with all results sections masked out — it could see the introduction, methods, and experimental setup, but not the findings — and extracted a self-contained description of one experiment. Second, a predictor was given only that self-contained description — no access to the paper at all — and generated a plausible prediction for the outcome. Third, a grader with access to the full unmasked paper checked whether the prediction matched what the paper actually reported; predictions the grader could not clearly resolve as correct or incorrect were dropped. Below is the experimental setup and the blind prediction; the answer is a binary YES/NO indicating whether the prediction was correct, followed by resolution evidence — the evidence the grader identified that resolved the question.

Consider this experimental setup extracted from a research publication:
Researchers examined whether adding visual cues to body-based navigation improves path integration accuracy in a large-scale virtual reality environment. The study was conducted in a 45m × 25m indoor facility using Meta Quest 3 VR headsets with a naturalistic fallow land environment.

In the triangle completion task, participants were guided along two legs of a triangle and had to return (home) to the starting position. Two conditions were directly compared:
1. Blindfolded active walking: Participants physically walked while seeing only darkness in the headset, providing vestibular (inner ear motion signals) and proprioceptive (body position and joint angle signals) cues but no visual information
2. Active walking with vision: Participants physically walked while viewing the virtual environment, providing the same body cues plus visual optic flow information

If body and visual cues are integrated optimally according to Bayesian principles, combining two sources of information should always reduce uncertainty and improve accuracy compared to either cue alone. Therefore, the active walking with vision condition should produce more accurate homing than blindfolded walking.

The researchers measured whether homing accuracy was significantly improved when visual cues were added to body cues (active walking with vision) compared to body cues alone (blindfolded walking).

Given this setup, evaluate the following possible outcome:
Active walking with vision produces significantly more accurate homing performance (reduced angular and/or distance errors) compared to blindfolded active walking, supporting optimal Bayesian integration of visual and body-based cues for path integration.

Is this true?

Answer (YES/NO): NO